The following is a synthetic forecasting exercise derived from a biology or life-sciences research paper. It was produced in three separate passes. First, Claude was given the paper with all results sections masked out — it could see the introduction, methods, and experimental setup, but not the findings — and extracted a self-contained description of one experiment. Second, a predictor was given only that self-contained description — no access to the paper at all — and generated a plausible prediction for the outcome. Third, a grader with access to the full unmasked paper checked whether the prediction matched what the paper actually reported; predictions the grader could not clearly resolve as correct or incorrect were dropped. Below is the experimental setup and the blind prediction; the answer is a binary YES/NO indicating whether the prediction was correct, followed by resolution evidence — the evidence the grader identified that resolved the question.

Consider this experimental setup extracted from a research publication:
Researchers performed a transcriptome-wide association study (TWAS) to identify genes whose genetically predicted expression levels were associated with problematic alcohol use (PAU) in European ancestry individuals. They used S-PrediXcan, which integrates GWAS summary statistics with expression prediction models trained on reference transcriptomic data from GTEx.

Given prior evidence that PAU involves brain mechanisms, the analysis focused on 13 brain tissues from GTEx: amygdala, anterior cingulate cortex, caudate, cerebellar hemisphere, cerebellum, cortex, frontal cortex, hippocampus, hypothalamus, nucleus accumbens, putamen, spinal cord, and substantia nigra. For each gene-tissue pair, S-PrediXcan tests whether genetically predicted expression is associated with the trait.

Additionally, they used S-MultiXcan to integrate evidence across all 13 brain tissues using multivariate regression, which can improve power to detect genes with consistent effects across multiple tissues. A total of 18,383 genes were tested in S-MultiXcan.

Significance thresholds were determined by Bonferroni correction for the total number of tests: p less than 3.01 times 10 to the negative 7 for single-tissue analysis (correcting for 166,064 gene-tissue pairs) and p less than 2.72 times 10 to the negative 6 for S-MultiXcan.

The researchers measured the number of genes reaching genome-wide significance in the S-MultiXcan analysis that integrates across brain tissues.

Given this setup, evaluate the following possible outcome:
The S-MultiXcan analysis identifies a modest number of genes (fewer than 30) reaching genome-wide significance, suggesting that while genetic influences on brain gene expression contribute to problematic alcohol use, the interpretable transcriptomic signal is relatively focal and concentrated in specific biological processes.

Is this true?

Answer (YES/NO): NO